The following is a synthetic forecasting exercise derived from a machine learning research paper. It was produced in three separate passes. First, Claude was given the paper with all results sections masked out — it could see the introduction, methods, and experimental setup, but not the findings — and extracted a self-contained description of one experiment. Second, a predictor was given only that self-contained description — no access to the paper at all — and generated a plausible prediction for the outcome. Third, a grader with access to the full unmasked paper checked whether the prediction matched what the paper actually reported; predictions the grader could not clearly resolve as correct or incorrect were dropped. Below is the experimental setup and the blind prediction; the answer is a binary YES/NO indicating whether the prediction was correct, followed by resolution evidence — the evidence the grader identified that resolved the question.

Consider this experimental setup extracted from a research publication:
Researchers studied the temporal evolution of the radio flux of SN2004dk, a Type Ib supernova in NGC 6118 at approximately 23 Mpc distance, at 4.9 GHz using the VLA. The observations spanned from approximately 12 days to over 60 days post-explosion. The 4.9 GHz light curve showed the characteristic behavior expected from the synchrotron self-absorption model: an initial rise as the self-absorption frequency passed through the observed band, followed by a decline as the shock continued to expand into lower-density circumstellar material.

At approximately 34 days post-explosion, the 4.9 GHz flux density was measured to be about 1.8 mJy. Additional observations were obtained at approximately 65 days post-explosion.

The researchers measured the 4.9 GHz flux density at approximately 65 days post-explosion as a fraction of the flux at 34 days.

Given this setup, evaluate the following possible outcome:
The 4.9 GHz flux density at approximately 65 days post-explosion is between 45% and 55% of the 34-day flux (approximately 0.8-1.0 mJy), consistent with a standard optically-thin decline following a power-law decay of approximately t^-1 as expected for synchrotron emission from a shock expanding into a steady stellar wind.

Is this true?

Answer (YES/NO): NO